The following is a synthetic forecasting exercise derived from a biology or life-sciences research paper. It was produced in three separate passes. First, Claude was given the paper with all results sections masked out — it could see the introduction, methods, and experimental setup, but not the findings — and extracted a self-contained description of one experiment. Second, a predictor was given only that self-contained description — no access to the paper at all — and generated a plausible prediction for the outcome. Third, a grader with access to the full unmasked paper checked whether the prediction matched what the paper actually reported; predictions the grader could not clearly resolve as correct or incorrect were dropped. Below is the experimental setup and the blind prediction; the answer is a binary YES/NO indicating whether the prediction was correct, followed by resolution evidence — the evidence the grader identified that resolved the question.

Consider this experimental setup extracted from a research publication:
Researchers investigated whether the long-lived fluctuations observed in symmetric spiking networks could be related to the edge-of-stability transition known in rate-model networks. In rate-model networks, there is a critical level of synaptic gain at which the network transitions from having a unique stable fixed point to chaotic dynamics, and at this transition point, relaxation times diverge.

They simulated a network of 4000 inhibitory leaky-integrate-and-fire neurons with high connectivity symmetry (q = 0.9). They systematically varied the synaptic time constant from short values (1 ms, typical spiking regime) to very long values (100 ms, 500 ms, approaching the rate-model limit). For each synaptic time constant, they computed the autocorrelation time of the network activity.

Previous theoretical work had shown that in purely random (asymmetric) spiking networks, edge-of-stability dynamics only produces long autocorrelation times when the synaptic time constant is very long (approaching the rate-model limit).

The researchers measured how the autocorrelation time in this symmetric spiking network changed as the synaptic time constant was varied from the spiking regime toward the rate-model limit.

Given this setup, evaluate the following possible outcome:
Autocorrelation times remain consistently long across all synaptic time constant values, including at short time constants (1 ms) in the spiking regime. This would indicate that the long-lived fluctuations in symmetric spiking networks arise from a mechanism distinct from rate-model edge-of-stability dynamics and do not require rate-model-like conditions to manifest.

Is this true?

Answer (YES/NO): YES